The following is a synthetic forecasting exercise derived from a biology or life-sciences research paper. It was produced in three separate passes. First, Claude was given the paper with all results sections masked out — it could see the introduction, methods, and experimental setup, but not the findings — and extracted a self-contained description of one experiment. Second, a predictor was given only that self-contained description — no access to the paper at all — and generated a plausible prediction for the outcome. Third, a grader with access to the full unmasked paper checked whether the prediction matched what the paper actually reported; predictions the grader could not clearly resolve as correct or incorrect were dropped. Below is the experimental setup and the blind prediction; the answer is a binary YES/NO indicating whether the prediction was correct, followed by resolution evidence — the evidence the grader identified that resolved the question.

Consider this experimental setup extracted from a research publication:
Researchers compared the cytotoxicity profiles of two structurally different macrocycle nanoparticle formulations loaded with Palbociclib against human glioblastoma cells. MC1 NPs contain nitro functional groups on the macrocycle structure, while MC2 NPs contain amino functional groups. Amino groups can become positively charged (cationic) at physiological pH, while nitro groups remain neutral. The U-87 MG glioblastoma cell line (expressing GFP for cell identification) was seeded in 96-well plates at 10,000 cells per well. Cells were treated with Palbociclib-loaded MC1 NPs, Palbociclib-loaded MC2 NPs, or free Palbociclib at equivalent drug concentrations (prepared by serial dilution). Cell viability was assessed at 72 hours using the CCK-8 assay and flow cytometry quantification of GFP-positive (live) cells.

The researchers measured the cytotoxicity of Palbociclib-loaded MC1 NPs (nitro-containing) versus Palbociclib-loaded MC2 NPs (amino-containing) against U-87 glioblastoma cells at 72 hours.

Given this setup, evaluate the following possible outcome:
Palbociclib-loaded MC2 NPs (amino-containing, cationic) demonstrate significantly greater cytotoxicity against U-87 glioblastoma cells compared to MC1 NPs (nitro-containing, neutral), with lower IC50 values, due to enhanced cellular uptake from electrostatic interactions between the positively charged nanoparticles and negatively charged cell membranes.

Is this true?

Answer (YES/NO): NO